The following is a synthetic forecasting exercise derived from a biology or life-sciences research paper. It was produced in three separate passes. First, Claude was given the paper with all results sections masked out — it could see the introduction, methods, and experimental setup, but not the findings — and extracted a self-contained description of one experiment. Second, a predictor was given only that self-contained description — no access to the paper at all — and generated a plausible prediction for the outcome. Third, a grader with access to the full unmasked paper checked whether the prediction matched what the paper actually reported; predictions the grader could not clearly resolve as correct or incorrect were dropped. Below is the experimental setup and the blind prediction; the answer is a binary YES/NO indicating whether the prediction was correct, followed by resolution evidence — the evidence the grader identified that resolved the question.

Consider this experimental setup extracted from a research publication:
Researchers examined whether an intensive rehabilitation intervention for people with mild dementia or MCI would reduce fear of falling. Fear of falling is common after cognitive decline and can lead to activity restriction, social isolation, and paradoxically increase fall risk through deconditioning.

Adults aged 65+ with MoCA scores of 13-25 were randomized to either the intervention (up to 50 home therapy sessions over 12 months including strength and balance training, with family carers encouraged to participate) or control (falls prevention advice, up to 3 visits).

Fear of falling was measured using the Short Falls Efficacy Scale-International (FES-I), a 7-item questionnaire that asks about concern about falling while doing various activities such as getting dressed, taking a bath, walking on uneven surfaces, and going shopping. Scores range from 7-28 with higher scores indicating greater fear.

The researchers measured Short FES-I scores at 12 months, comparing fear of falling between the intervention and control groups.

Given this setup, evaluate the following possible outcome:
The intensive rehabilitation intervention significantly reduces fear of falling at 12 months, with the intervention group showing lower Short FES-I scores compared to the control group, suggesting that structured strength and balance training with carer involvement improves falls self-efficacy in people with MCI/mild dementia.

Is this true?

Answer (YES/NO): NO